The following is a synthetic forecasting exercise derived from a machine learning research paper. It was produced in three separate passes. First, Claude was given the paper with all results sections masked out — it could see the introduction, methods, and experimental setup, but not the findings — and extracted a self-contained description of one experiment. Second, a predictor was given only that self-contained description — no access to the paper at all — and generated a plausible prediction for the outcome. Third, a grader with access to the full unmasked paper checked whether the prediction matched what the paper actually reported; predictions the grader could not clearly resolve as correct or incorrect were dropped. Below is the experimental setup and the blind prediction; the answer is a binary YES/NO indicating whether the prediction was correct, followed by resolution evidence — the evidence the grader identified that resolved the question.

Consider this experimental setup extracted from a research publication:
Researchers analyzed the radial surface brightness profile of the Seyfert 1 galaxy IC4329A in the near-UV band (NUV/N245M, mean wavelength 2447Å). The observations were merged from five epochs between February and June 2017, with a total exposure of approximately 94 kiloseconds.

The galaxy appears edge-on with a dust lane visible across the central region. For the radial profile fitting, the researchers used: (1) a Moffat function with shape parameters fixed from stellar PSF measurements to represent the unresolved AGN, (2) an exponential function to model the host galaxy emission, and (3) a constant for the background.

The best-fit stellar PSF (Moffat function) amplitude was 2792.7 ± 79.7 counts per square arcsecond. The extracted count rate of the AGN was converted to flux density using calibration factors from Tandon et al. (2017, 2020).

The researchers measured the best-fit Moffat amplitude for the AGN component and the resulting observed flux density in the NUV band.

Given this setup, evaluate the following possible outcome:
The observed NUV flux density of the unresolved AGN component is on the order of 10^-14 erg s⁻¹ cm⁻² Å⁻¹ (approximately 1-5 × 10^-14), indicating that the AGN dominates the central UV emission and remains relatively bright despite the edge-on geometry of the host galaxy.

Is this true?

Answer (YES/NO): NO